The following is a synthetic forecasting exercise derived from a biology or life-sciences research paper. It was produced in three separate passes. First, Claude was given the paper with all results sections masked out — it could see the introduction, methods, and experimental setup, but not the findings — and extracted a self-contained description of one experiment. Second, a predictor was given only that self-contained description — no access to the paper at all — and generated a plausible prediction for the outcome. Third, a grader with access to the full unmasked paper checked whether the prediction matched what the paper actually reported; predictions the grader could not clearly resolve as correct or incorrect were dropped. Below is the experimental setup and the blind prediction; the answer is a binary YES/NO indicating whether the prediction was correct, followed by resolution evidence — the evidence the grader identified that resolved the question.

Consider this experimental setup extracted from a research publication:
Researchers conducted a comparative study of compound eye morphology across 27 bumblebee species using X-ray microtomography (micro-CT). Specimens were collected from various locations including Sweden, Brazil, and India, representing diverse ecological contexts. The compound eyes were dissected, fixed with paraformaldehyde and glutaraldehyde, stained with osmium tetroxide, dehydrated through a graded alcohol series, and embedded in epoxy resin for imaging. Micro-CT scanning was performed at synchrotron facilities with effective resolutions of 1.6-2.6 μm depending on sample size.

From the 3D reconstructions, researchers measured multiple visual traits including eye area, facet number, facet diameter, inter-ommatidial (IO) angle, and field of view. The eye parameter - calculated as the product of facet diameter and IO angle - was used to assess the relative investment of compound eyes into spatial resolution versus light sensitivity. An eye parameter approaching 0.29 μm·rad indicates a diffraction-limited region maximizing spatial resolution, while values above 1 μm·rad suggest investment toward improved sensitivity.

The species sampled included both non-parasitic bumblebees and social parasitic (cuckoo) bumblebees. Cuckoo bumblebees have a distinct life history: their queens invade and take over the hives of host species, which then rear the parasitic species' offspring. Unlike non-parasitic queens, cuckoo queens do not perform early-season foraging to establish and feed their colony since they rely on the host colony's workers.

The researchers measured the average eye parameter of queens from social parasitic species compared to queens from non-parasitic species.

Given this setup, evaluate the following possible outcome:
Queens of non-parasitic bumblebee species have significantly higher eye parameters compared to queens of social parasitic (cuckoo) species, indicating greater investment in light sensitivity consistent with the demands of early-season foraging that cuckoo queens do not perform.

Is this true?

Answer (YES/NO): YES